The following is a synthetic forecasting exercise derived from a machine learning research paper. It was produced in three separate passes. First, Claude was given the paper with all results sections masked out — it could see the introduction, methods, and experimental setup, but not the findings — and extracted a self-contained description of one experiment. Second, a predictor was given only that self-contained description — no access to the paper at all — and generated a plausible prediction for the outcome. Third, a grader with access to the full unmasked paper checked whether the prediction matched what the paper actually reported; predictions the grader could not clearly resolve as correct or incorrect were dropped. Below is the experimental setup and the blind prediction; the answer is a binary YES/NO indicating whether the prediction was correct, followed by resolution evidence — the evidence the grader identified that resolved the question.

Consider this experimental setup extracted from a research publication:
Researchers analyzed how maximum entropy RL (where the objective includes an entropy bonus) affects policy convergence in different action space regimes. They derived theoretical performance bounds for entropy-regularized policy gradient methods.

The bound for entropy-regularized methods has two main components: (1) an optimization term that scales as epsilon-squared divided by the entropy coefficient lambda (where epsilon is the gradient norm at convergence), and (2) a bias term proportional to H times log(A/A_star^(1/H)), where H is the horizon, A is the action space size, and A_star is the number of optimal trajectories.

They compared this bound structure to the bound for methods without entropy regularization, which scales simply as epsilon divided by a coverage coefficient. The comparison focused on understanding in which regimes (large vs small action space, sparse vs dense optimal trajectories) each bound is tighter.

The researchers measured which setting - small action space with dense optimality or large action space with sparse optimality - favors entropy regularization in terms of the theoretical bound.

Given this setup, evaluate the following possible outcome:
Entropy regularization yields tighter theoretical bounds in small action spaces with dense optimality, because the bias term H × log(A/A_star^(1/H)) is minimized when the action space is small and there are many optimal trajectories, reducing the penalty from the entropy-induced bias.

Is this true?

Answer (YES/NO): YES